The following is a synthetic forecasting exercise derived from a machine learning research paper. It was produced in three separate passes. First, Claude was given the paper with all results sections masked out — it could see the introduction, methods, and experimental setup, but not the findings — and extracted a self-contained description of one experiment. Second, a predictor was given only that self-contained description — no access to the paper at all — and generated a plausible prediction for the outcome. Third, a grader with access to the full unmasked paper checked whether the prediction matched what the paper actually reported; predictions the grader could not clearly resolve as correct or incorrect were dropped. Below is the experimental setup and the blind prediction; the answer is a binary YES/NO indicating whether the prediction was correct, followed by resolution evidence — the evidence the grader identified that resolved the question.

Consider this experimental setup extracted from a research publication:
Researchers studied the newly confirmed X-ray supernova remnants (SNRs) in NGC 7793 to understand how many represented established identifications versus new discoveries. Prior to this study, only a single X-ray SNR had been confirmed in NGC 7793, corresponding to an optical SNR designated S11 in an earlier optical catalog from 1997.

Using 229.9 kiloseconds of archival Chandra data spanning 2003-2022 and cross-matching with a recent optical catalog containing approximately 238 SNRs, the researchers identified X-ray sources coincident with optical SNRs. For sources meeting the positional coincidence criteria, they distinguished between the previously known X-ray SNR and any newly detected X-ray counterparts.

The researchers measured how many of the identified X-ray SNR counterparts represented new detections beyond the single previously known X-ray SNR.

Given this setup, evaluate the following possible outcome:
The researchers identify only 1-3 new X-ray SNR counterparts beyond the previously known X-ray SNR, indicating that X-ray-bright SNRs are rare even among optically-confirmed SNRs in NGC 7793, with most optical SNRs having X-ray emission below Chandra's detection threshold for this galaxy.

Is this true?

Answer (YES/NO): NO